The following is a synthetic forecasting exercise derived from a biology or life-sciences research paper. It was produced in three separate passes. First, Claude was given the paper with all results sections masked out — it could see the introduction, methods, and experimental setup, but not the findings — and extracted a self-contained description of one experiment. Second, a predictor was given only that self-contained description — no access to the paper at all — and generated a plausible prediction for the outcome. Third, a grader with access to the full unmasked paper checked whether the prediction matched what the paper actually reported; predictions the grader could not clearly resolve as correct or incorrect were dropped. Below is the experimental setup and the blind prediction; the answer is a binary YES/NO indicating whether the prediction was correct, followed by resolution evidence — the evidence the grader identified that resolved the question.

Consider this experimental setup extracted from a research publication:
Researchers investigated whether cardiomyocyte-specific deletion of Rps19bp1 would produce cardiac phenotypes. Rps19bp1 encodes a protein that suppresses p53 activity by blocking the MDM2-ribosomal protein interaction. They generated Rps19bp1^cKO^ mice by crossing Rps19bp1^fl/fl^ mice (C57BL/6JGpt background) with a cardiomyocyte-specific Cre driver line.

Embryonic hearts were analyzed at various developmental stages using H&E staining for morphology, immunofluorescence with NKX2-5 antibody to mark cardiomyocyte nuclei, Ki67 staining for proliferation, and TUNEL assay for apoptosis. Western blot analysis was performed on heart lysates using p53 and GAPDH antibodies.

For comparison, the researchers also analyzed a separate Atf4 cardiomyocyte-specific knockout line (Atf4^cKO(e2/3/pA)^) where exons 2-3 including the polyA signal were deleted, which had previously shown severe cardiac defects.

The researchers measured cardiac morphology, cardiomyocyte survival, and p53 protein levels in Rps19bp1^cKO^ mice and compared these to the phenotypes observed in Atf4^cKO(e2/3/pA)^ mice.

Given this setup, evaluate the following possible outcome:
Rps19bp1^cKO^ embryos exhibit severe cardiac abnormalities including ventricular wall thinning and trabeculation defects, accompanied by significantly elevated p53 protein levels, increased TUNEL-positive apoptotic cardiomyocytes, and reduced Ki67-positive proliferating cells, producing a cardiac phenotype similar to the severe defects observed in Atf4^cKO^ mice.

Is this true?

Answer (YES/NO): NO